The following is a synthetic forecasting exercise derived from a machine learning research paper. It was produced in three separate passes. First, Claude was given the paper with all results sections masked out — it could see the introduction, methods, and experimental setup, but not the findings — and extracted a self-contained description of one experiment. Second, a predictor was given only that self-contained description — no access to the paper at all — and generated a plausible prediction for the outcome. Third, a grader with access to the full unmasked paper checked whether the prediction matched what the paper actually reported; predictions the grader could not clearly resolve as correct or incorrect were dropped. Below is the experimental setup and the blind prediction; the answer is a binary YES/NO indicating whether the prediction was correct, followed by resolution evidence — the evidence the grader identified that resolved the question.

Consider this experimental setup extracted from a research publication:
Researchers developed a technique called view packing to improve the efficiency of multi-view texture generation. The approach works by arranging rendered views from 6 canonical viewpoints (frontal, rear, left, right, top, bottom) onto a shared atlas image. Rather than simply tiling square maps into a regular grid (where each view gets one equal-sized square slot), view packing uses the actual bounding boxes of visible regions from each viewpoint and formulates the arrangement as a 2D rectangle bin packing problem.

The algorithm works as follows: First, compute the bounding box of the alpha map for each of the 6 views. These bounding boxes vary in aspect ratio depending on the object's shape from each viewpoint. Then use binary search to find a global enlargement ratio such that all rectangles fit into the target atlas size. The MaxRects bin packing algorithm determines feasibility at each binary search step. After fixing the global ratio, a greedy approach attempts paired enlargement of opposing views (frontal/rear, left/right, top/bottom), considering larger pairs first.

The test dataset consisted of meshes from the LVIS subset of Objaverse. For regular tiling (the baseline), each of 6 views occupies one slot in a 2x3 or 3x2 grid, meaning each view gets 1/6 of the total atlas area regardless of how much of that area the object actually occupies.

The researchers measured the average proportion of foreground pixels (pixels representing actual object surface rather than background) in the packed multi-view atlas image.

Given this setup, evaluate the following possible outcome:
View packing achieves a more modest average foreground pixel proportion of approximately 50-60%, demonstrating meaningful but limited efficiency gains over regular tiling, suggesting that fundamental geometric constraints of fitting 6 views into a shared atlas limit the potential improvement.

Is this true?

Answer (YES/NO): NO